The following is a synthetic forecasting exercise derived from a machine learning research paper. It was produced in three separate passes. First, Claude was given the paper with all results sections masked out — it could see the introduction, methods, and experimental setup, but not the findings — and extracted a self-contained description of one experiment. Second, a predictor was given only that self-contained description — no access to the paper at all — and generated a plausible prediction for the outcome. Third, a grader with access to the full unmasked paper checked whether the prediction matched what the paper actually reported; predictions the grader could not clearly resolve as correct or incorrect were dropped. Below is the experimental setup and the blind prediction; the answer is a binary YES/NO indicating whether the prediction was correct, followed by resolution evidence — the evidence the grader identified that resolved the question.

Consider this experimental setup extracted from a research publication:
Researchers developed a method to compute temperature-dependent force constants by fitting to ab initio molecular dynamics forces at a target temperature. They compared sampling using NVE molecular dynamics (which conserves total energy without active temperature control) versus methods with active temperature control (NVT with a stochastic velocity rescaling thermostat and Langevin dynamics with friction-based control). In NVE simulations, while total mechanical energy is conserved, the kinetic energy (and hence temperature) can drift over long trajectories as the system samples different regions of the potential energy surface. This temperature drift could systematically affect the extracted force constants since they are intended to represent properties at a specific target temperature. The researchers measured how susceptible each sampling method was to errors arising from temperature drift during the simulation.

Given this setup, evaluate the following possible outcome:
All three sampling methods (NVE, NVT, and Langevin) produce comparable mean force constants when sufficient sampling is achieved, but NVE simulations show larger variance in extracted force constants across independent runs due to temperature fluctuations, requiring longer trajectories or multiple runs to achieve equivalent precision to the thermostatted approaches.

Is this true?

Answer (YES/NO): NO